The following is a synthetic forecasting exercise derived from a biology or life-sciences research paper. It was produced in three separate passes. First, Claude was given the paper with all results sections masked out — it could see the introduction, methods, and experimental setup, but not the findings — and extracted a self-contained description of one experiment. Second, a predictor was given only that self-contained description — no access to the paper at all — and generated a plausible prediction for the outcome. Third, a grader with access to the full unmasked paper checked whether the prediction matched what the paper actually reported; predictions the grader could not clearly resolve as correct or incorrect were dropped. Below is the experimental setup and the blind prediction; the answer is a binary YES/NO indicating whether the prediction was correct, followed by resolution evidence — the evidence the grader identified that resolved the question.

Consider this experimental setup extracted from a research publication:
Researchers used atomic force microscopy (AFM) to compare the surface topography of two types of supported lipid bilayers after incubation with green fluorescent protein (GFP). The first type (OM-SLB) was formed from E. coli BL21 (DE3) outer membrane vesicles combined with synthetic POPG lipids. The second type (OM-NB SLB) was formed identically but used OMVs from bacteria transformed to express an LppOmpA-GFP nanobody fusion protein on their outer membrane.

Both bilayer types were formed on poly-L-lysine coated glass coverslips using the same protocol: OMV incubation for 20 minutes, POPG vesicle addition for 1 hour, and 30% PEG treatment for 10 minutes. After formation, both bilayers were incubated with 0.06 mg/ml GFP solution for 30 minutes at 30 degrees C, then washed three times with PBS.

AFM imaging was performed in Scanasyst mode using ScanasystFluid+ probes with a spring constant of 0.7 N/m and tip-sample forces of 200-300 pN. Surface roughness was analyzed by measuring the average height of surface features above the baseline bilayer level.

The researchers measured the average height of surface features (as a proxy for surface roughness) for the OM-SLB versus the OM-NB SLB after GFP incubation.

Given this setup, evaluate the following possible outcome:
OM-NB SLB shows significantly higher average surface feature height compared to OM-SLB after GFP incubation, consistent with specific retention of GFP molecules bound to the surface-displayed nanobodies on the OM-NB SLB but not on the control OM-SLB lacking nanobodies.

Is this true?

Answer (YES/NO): YES